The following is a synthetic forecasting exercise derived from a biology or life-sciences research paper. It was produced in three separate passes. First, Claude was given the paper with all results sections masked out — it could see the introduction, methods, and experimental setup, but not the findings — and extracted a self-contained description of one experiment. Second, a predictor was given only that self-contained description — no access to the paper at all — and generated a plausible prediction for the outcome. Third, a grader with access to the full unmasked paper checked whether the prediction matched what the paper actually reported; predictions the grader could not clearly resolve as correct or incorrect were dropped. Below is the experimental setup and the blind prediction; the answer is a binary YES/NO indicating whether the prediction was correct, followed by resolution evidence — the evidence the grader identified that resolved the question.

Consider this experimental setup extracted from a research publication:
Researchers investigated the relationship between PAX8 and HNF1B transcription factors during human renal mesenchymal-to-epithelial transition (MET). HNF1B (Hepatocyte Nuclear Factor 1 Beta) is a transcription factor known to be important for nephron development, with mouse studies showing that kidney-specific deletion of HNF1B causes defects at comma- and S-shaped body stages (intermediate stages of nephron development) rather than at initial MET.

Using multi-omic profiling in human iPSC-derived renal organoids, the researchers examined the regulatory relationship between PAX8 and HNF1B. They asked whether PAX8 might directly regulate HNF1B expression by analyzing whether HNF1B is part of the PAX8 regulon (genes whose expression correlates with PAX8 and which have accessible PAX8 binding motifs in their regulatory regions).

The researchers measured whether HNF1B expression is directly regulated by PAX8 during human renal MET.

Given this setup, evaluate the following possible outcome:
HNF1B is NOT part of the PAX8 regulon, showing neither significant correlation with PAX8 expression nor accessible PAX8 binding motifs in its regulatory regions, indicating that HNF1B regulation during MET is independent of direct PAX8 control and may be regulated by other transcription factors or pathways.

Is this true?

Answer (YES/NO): NO